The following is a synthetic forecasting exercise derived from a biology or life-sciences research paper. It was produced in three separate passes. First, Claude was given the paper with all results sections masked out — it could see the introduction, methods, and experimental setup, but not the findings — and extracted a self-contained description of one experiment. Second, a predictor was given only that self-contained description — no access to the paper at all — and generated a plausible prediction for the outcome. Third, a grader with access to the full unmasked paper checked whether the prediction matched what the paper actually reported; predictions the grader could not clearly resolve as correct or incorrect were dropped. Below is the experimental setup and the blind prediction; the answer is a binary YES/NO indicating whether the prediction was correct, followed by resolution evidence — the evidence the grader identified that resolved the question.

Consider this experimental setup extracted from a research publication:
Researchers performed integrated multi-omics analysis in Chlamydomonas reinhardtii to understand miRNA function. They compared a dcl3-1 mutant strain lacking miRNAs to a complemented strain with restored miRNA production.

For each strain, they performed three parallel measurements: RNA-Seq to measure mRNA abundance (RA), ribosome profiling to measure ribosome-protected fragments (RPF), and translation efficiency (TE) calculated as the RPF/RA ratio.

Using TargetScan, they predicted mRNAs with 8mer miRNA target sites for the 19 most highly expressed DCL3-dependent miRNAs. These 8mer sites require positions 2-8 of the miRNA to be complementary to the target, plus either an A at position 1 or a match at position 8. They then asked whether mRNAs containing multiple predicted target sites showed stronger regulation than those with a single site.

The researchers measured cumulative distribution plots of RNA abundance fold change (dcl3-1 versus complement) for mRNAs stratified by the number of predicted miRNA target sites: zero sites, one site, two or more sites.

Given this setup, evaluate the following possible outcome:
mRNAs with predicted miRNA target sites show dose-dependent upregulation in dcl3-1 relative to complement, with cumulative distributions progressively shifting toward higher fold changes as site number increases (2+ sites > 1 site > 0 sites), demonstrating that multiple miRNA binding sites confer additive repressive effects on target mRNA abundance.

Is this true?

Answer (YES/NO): YES